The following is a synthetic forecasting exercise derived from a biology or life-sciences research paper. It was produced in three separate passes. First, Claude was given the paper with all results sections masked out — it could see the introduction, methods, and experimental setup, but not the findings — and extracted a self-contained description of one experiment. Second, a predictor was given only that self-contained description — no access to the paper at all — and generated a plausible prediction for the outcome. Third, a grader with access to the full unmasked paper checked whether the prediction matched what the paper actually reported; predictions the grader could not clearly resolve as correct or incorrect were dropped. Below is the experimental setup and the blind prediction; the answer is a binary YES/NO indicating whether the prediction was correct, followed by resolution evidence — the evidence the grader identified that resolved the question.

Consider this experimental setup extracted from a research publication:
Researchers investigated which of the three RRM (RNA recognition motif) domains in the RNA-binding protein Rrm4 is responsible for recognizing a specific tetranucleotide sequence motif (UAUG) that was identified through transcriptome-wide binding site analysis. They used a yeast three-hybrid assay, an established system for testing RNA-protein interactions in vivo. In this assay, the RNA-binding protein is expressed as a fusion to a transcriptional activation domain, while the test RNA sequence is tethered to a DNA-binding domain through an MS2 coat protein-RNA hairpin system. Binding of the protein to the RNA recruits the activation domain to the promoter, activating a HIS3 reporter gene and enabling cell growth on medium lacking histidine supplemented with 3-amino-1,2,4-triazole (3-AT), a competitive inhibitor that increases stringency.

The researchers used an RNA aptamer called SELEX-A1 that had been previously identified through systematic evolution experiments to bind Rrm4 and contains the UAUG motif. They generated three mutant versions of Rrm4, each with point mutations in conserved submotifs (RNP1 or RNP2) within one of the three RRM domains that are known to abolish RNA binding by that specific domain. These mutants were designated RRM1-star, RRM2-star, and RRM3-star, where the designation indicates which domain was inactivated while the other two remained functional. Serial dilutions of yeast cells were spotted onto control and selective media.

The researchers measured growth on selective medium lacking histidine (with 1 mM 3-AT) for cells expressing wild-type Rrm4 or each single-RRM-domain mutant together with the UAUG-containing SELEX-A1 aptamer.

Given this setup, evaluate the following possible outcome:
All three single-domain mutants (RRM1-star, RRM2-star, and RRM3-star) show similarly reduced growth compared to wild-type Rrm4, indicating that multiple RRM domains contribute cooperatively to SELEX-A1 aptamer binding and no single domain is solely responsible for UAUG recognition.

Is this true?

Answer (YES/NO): NO